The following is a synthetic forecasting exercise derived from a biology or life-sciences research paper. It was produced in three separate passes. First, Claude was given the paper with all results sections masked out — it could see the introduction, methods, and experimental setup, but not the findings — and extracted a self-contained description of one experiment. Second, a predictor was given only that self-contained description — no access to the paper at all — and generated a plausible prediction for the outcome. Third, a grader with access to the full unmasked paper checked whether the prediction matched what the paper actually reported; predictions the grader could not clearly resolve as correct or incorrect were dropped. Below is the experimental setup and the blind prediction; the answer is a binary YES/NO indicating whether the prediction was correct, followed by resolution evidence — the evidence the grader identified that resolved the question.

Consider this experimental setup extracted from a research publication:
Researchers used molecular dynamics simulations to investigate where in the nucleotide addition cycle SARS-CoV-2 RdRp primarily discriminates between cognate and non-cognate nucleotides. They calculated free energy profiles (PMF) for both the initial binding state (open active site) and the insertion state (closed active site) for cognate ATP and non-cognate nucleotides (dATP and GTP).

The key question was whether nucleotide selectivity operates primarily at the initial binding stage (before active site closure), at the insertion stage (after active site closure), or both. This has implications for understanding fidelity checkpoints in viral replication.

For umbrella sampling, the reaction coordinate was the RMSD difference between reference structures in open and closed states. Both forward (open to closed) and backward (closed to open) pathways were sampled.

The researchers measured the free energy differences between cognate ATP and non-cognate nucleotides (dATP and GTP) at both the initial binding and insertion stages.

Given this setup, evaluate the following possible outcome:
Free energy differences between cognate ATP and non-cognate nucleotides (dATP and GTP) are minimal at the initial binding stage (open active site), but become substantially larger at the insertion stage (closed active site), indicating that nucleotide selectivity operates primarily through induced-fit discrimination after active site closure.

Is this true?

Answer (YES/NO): NO